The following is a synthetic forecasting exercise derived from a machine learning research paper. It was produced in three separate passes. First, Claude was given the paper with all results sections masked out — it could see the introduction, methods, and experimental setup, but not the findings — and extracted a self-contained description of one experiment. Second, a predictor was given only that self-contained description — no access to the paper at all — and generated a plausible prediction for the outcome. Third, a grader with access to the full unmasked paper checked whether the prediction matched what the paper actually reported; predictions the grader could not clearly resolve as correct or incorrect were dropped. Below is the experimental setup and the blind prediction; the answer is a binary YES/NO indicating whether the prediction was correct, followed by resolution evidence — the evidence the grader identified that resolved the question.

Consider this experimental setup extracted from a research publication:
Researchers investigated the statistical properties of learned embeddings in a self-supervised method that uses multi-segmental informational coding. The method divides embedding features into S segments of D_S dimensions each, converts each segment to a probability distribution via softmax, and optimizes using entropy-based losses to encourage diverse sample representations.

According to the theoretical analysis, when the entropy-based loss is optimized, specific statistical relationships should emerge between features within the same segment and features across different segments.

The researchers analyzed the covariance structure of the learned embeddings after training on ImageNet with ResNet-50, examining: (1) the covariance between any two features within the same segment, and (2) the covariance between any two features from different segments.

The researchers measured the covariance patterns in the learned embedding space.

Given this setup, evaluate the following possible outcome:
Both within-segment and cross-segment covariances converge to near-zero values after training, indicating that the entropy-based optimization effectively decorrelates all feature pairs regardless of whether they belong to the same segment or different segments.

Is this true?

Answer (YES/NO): NO